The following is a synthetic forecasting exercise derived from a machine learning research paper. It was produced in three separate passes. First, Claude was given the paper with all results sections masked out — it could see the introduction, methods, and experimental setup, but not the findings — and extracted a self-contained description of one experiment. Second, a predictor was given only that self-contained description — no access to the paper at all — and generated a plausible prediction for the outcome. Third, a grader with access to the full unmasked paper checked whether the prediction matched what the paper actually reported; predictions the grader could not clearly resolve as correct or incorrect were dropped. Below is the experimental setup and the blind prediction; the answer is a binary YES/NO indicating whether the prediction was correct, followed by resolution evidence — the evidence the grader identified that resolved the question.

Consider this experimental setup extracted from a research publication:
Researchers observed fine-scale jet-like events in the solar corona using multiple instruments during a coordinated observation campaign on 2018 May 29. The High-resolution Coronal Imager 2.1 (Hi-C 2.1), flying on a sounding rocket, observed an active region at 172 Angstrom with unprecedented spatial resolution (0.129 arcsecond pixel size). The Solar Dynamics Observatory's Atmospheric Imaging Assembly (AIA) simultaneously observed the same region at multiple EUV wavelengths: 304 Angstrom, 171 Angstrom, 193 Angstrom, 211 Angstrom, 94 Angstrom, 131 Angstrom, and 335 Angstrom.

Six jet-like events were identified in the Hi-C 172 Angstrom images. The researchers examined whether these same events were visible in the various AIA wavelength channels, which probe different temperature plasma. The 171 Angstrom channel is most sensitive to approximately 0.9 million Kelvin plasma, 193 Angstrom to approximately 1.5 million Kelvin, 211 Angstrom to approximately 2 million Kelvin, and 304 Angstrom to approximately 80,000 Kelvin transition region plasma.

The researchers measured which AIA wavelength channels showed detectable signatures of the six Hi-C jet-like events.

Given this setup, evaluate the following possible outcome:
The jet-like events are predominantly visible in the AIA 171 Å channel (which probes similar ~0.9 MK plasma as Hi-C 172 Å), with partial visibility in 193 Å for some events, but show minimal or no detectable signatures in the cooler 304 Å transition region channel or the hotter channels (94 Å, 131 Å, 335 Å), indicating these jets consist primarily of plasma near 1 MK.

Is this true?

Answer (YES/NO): NO